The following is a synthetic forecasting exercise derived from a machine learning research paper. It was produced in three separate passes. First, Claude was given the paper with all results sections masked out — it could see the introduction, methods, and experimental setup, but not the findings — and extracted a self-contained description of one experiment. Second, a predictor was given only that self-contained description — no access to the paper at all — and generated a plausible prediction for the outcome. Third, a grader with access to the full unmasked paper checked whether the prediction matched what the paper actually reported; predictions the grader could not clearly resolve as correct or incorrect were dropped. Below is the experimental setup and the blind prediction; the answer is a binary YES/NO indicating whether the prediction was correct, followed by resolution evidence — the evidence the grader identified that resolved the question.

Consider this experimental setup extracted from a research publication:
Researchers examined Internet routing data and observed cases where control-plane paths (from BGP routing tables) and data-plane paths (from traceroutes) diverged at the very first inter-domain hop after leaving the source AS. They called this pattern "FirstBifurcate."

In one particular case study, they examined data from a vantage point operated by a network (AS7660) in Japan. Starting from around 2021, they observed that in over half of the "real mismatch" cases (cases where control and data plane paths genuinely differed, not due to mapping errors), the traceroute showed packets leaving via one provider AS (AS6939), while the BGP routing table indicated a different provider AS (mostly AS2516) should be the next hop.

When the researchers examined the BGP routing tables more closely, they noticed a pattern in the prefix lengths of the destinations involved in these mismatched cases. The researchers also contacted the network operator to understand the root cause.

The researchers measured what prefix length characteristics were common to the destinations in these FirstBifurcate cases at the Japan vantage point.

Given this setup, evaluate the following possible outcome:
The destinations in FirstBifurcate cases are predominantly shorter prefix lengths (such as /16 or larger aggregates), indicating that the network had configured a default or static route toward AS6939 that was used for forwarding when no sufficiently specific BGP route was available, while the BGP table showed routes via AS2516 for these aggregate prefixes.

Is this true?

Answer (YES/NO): NO